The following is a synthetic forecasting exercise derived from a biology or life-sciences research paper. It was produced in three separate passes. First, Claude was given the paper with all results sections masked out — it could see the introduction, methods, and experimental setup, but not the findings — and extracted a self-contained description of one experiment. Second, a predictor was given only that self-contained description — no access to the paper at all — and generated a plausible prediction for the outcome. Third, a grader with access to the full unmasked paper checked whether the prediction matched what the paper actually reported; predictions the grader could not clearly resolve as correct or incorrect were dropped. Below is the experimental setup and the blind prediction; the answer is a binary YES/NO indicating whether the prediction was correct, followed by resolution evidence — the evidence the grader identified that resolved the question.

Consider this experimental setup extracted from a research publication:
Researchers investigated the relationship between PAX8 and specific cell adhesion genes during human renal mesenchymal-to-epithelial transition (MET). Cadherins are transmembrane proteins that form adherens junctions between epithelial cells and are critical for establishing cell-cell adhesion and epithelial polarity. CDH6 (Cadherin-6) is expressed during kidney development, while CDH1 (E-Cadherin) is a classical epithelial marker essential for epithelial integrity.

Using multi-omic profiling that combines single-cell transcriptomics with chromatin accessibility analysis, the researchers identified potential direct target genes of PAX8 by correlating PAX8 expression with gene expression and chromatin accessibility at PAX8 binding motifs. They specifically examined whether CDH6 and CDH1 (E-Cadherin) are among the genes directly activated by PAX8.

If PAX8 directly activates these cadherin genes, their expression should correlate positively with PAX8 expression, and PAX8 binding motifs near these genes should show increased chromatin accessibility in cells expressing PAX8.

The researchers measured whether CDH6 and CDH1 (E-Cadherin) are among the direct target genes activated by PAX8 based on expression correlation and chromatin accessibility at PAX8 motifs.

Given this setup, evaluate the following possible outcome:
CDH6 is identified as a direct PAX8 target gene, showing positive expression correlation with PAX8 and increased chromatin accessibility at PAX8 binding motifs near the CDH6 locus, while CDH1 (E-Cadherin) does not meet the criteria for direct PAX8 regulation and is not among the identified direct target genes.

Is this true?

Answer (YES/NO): NO